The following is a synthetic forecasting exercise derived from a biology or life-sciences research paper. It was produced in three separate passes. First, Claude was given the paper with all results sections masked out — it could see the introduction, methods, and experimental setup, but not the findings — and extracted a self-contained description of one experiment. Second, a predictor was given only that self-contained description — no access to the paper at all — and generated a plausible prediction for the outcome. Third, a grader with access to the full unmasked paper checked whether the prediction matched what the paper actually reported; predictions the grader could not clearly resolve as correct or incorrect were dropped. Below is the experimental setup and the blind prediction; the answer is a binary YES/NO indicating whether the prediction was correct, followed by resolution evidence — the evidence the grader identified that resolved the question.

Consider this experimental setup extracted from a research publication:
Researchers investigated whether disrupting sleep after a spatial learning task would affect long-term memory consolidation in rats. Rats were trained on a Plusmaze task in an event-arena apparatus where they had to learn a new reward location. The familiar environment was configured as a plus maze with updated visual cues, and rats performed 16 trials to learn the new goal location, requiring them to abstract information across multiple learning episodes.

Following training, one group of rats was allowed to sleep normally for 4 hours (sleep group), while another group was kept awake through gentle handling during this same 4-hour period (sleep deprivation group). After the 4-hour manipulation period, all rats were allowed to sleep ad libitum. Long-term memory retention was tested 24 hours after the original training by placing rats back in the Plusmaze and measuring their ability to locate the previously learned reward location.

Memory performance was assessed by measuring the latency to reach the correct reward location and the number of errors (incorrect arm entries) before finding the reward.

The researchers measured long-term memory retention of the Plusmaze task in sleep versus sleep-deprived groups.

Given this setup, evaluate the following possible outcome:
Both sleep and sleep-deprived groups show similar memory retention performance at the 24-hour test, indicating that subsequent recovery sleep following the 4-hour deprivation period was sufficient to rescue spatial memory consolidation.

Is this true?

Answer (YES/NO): NO